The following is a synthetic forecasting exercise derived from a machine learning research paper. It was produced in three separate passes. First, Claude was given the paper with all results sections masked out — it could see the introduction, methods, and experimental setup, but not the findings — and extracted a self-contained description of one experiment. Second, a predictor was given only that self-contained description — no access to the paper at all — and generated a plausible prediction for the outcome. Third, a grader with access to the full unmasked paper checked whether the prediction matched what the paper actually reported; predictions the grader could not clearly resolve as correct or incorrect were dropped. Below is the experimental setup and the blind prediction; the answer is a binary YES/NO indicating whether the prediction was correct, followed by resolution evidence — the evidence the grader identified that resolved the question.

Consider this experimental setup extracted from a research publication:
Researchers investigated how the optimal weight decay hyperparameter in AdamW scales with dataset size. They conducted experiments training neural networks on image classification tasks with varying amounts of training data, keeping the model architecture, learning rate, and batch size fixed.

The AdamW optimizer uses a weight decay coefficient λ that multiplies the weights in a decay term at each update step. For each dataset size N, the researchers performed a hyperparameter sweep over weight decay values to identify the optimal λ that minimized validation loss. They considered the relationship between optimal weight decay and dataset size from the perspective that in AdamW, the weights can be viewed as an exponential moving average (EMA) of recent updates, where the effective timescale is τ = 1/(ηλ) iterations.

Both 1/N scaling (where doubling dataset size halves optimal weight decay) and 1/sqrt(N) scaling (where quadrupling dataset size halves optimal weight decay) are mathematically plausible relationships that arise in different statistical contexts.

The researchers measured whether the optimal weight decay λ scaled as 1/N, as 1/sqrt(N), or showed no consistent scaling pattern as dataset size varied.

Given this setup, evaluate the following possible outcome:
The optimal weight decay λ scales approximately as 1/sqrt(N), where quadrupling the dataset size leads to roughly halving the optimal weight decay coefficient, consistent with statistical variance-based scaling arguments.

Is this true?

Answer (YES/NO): NO